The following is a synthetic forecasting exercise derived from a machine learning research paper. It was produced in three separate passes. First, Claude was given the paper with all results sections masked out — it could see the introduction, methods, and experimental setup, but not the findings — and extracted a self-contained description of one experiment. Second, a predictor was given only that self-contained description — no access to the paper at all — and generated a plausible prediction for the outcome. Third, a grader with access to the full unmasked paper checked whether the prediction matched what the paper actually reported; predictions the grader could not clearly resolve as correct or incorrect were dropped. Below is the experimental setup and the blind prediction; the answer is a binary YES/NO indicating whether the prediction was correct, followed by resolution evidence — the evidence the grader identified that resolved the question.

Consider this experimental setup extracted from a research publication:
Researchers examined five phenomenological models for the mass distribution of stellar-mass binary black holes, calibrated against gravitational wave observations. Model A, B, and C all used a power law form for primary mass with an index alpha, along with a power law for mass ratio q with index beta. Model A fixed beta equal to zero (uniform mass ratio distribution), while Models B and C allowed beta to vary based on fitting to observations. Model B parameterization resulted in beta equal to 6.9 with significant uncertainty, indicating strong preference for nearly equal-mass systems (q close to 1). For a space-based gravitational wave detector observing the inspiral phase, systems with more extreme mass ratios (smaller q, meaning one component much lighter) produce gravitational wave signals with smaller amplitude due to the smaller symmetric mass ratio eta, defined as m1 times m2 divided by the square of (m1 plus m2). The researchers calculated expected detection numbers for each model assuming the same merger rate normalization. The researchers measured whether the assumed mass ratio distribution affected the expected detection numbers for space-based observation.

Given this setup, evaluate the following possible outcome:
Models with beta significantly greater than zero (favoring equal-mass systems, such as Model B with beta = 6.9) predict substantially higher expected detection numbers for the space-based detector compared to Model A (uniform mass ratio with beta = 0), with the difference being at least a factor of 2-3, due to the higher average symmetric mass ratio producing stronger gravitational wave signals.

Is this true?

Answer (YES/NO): NO